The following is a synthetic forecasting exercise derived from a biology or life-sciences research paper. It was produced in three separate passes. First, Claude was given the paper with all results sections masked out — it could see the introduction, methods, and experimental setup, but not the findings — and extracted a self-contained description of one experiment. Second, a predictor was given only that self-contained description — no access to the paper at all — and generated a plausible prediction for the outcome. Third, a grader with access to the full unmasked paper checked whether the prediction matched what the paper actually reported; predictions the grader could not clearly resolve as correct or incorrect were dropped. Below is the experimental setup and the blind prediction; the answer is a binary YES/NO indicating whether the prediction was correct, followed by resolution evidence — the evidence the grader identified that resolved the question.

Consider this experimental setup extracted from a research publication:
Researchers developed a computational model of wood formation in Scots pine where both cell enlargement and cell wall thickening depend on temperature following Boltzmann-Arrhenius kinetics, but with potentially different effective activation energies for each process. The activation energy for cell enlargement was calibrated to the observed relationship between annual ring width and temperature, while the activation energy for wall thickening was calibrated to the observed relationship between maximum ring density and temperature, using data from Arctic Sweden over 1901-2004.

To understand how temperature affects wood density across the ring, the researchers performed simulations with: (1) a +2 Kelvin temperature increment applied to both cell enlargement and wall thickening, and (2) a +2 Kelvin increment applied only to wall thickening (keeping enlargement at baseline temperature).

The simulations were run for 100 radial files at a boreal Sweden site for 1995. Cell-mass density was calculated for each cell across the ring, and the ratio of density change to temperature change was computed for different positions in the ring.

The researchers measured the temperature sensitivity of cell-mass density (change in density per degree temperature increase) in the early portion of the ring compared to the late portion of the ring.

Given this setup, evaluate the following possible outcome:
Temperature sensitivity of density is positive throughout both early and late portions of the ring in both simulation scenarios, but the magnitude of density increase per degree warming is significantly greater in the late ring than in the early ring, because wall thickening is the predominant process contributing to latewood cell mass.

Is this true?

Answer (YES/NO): NO